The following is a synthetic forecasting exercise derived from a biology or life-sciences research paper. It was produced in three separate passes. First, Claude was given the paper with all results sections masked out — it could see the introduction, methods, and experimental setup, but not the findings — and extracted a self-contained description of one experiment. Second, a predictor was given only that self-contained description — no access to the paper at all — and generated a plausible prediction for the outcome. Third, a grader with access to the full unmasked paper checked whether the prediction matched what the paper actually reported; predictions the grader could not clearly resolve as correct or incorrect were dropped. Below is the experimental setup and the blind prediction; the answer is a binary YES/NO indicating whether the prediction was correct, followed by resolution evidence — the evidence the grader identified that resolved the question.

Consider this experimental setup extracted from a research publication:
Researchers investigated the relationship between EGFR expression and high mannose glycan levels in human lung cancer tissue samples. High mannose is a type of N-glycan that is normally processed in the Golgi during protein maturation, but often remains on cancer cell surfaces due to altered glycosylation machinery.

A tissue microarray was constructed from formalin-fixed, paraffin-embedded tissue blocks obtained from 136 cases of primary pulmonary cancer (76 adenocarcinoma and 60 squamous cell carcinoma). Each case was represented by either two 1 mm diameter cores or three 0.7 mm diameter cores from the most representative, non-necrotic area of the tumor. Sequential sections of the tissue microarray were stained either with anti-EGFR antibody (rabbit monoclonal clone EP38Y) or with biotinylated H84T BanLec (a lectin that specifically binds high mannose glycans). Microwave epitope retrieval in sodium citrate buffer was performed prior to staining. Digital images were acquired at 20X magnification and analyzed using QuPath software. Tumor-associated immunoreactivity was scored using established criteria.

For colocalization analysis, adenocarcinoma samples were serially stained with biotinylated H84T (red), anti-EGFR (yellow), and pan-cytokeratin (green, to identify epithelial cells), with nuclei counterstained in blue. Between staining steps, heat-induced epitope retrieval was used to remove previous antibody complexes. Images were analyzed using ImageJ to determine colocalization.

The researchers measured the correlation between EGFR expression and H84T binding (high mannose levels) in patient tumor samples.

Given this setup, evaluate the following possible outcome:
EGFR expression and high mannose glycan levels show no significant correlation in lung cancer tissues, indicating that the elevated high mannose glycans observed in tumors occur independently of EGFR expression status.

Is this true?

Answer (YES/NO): NO